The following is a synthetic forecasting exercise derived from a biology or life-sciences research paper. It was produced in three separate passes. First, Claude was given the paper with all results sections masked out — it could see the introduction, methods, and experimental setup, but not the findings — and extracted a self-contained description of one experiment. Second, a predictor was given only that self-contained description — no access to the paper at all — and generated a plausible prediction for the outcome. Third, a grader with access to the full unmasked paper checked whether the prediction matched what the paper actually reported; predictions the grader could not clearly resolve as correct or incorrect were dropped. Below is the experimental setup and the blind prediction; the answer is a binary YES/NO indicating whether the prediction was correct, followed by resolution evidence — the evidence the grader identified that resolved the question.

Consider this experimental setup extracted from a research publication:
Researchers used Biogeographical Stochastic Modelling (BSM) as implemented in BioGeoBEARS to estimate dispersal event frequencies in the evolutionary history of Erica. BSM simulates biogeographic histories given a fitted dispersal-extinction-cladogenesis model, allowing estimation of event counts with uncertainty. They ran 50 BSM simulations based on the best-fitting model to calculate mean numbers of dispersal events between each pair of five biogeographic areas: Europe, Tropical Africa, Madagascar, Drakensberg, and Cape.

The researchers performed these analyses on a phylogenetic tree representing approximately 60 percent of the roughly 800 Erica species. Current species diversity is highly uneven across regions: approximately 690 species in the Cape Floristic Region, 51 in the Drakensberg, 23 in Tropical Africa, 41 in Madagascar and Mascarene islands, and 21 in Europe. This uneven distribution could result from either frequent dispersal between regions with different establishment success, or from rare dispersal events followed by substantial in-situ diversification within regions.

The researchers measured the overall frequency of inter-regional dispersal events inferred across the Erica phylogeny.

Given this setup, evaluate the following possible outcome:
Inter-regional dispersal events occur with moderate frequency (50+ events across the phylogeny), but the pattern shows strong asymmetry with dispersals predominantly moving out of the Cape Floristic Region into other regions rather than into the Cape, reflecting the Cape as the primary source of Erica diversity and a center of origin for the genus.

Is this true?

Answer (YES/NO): NO